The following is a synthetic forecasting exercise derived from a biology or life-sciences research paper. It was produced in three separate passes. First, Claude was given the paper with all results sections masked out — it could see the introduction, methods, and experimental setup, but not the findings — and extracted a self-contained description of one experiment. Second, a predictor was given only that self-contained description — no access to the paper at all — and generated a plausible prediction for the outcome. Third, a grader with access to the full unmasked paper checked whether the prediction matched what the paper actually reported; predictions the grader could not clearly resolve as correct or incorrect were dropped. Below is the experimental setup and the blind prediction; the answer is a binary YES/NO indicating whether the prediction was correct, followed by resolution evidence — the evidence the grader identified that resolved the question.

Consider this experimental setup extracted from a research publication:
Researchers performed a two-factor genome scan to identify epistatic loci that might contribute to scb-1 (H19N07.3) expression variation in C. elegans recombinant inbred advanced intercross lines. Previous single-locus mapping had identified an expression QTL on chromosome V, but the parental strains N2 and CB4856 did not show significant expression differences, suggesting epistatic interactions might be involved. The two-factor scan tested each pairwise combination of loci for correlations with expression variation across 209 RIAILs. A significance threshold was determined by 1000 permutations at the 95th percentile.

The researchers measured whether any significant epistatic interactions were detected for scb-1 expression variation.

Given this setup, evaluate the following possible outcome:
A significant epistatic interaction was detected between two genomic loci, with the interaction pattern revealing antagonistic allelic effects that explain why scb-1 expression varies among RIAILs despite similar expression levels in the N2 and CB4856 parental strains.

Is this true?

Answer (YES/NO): NO